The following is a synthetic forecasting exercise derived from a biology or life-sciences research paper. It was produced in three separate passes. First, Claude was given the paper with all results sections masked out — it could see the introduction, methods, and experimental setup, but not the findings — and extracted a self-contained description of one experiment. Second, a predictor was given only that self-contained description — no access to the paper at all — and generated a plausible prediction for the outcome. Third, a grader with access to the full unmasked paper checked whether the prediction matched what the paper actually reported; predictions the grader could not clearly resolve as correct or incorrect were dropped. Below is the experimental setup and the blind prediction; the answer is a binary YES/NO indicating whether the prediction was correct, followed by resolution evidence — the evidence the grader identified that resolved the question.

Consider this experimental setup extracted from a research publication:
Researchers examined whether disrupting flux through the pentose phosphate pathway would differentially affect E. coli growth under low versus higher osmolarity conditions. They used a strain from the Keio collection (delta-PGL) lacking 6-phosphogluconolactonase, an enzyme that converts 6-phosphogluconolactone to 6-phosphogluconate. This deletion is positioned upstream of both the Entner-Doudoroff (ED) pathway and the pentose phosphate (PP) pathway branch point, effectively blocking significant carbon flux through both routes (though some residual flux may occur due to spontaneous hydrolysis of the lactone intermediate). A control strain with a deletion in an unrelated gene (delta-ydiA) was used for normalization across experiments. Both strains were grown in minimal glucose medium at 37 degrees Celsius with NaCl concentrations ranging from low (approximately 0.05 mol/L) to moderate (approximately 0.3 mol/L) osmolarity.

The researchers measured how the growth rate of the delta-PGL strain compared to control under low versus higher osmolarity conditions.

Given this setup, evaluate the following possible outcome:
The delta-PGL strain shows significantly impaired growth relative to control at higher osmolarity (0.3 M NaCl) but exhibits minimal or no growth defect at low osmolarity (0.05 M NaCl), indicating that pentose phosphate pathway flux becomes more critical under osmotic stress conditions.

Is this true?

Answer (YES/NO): NO